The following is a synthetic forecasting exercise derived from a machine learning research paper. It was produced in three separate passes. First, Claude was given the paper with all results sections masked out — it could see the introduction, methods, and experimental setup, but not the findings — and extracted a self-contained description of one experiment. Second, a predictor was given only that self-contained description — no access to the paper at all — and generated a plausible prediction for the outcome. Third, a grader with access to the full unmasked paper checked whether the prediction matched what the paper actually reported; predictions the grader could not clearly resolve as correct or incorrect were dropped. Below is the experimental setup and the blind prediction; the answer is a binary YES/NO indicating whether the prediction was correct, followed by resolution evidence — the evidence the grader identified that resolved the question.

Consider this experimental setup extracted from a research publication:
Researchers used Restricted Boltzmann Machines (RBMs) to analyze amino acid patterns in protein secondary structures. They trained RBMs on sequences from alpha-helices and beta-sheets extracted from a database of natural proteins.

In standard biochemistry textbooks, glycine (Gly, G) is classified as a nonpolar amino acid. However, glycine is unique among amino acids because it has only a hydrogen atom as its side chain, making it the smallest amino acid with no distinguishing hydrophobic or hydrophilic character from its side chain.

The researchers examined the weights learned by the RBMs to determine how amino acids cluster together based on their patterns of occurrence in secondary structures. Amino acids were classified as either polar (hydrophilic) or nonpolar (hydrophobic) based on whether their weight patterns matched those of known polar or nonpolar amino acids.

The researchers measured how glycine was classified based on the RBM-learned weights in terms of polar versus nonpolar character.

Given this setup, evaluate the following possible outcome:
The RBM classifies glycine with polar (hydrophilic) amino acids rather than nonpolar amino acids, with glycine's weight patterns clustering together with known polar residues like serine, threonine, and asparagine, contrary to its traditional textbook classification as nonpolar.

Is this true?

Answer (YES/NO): NO